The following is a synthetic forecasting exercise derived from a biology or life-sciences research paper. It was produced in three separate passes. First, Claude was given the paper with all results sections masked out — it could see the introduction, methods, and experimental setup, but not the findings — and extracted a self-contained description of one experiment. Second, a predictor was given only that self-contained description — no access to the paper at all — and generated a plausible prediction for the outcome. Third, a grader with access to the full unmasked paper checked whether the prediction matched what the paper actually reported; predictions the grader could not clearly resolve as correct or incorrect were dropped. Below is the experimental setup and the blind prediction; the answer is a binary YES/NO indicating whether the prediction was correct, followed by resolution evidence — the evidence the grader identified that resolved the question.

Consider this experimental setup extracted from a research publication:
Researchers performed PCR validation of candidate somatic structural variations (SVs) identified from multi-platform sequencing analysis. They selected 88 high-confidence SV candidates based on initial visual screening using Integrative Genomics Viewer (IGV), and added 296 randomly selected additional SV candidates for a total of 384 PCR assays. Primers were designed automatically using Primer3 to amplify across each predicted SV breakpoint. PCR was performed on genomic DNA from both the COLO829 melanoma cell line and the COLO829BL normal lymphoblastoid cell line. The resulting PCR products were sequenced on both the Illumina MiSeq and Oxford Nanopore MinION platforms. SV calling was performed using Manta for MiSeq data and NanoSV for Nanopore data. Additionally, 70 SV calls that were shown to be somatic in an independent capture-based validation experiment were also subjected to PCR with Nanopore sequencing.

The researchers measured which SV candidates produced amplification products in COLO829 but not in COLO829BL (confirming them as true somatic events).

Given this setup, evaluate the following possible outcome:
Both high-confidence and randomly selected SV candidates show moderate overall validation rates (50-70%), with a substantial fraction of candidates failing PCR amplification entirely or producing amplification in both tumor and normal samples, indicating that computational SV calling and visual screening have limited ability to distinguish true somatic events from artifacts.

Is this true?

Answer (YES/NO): NO